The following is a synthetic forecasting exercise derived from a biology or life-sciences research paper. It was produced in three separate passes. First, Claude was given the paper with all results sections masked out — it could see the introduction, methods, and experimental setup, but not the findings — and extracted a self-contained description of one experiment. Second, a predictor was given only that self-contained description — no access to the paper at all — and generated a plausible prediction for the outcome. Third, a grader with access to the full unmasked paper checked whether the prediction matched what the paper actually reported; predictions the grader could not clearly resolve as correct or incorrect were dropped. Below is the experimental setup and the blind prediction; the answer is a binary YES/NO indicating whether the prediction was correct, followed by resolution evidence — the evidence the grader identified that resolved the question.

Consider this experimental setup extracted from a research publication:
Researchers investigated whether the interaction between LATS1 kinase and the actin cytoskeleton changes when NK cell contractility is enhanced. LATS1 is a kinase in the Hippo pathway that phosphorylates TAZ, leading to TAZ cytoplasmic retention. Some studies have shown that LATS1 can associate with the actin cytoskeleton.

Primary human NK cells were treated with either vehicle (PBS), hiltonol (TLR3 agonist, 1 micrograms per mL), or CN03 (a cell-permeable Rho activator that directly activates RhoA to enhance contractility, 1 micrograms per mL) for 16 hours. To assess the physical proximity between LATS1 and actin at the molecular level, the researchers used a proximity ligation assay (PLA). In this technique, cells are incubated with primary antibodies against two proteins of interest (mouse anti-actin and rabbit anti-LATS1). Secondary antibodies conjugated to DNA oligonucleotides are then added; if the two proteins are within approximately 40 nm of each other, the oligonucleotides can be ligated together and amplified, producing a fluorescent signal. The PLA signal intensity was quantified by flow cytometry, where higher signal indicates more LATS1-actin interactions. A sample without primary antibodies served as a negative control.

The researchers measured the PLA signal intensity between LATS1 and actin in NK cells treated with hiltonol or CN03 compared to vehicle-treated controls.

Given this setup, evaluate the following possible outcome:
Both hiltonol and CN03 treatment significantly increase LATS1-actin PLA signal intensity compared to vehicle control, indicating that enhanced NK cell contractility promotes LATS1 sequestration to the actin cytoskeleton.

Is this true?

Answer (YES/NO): NO